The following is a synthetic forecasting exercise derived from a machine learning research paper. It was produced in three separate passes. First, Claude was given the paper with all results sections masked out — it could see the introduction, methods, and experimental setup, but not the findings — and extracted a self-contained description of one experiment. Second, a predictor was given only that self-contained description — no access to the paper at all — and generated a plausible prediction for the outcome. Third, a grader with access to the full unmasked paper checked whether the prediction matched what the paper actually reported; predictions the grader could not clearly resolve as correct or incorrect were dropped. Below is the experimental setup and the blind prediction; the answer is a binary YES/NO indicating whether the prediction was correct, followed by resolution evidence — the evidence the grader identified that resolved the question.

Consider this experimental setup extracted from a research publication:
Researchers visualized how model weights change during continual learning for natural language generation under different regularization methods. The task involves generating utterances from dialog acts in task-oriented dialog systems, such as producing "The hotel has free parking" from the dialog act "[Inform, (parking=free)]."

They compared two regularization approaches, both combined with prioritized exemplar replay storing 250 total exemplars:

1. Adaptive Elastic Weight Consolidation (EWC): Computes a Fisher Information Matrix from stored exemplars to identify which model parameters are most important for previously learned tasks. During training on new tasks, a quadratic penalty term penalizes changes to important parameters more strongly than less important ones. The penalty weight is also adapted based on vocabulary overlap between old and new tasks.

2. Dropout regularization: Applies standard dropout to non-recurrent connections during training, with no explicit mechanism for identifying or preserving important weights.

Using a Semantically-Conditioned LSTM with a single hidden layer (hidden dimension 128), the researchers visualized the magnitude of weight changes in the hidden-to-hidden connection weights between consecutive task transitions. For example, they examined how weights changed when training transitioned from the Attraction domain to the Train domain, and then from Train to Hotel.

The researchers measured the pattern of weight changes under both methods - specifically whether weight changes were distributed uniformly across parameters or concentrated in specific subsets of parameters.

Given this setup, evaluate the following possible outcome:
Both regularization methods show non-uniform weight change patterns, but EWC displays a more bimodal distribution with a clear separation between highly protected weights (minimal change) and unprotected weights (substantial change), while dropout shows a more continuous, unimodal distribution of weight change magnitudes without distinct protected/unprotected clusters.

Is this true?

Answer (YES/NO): NO